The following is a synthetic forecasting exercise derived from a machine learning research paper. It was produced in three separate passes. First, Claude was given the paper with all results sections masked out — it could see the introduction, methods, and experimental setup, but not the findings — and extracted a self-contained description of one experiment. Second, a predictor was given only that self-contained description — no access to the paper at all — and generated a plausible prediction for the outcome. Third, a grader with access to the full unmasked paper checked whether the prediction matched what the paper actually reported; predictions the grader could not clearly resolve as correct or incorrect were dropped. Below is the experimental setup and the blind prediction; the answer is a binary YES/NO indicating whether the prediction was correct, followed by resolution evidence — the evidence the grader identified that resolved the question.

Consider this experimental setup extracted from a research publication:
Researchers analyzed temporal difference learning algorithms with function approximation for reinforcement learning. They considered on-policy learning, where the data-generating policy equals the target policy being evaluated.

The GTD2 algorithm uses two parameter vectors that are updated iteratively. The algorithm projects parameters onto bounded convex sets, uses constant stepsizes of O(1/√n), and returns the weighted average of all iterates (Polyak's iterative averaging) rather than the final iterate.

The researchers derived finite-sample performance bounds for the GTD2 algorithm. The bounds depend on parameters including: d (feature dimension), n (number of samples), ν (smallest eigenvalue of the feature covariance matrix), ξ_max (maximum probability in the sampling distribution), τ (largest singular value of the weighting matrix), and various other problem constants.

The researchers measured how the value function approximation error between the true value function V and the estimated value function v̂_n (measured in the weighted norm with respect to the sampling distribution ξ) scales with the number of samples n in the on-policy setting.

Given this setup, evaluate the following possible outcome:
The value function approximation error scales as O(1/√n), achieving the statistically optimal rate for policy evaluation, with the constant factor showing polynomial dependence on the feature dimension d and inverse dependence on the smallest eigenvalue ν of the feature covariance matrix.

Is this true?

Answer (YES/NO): NO